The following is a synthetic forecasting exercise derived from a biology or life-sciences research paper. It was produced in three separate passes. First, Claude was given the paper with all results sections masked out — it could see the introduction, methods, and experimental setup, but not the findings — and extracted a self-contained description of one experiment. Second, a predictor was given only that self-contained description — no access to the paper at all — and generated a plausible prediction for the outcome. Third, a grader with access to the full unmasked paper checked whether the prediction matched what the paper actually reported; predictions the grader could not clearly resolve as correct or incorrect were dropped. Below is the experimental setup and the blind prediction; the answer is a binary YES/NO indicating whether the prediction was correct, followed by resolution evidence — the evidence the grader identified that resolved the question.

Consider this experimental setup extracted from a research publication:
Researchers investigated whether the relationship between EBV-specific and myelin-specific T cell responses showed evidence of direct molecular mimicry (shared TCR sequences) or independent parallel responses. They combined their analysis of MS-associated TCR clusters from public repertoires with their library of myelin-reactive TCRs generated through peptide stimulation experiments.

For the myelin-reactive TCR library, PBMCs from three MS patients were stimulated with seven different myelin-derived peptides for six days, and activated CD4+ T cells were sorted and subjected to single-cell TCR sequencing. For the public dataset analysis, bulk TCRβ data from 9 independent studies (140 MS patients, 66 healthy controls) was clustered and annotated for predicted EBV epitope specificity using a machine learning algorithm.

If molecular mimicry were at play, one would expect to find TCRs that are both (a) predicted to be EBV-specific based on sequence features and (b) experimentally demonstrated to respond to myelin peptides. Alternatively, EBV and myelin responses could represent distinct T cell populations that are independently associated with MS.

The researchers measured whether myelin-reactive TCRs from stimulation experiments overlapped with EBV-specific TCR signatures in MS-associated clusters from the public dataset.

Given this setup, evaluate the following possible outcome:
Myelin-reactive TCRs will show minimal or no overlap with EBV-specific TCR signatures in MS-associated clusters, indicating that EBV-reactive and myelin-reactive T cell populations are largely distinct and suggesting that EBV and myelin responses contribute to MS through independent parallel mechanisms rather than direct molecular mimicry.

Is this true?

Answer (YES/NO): NO